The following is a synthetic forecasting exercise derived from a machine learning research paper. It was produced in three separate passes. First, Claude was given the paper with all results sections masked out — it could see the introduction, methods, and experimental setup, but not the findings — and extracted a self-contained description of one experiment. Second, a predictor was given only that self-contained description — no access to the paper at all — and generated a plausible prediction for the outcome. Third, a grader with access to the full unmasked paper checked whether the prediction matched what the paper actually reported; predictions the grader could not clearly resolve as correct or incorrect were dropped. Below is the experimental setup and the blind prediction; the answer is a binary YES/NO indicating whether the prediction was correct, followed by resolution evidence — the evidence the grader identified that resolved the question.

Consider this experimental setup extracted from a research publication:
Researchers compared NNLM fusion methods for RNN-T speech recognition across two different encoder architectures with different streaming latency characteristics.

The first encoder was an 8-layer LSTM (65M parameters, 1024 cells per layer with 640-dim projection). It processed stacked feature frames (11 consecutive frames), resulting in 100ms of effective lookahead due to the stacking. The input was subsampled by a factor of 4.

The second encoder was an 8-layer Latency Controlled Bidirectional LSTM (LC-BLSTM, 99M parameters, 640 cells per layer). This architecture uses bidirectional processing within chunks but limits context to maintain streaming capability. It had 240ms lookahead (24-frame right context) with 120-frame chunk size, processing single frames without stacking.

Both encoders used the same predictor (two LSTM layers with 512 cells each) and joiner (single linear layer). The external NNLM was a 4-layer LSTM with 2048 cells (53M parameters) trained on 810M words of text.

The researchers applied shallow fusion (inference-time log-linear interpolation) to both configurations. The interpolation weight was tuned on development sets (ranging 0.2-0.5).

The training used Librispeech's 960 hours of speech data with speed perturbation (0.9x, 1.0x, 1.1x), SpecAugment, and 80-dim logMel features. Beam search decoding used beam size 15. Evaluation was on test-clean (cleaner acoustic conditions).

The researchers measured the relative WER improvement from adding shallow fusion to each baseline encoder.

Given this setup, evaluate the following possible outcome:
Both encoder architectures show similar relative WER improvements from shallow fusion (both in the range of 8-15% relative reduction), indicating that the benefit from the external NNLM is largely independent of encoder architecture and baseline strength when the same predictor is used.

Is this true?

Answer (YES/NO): NO